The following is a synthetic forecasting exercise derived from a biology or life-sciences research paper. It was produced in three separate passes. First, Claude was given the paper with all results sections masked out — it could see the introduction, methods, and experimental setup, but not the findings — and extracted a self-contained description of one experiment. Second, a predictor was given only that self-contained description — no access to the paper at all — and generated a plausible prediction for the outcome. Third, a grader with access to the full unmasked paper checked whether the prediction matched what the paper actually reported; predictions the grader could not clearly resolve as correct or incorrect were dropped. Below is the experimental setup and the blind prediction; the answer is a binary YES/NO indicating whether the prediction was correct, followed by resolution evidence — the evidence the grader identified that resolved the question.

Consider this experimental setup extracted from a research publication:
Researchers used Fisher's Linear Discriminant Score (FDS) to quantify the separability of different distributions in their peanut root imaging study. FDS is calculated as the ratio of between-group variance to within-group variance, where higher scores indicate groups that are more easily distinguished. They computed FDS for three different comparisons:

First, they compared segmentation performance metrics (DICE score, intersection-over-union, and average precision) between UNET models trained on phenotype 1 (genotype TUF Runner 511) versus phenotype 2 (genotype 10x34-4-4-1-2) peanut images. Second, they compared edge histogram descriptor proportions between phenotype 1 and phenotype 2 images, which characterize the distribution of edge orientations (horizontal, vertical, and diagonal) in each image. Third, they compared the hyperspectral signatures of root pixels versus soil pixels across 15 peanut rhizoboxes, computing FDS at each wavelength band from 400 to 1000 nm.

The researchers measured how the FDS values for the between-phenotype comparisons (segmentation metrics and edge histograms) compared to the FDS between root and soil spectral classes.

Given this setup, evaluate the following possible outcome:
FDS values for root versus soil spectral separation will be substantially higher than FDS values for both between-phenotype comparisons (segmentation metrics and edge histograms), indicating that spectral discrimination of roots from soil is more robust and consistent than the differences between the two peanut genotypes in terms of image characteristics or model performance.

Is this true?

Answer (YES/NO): YES